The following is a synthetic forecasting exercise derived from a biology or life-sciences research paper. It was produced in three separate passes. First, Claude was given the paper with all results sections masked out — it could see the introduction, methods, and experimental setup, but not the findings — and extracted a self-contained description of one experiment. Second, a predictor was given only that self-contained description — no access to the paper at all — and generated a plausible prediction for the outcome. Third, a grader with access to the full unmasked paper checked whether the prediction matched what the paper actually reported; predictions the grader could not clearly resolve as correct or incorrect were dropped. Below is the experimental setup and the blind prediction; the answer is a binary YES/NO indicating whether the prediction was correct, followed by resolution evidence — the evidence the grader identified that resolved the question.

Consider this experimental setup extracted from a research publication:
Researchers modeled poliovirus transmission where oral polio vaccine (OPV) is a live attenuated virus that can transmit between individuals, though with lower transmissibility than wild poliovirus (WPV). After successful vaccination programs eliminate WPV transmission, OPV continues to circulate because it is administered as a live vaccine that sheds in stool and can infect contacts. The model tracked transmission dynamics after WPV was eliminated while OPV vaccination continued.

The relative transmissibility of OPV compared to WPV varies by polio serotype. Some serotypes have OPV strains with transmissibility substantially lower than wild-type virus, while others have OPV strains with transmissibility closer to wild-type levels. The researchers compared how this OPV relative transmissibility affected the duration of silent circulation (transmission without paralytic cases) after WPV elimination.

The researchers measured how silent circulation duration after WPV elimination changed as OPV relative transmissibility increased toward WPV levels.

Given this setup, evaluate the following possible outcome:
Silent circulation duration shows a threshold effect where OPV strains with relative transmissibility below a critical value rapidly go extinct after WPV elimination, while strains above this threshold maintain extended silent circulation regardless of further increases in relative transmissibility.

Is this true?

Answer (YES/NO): NO